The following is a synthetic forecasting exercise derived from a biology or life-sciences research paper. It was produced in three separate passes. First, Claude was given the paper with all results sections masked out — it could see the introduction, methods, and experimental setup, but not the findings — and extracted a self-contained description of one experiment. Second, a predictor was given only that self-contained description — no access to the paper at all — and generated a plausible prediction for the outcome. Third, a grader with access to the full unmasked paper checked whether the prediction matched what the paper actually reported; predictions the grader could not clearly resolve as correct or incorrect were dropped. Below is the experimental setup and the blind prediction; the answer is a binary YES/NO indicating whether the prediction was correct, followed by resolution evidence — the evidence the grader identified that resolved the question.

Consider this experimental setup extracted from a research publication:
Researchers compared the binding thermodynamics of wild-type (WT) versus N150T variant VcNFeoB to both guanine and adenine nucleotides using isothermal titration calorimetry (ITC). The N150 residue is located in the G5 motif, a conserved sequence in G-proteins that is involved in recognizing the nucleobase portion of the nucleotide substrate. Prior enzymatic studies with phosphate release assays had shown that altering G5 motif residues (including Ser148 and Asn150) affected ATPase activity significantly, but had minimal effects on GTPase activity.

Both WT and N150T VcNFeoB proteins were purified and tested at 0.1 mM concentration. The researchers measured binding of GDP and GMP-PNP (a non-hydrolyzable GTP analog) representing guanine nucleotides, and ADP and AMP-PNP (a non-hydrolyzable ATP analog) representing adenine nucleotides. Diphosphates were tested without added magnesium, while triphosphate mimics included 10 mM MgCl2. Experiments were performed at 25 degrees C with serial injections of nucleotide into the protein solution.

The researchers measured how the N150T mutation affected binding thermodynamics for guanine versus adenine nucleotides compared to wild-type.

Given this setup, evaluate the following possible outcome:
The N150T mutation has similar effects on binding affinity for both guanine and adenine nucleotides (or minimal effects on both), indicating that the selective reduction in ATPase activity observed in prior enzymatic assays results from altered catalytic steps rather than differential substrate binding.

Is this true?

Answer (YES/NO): YES